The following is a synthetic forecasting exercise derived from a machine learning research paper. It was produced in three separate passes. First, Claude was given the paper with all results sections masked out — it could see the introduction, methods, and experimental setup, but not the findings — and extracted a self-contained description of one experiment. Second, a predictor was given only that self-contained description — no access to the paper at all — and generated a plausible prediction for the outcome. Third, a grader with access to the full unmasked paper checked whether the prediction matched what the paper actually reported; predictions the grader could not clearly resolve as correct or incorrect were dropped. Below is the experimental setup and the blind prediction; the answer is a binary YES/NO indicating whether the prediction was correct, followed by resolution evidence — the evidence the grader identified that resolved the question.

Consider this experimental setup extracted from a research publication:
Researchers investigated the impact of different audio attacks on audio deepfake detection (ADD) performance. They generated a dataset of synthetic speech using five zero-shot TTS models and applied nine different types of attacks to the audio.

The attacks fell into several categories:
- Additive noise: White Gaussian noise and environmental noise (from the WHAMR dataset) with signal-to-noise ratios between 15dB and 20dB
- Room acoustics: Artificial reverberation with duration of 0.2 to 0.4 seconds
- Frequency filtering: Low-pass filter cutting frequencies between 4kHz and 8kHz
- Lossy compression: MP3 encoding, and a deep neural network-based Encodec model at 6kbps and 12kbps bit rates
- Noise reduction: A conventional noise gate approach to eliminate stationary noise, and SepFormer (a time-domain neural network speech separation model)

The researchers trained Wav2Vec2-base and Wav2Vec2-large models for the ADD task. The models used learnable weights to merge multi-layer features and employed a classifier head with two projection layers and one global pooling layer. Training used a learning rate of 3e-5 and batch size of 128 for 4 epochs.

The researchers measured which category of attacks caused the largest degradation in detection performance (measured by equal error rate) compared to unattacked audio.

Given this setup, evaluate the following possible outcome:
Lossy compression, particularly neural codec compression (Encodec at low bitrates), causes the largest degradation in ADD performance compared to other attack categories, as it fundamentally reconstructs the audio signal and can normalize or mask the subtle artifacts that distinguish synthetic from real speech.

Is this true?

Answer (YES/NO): NO